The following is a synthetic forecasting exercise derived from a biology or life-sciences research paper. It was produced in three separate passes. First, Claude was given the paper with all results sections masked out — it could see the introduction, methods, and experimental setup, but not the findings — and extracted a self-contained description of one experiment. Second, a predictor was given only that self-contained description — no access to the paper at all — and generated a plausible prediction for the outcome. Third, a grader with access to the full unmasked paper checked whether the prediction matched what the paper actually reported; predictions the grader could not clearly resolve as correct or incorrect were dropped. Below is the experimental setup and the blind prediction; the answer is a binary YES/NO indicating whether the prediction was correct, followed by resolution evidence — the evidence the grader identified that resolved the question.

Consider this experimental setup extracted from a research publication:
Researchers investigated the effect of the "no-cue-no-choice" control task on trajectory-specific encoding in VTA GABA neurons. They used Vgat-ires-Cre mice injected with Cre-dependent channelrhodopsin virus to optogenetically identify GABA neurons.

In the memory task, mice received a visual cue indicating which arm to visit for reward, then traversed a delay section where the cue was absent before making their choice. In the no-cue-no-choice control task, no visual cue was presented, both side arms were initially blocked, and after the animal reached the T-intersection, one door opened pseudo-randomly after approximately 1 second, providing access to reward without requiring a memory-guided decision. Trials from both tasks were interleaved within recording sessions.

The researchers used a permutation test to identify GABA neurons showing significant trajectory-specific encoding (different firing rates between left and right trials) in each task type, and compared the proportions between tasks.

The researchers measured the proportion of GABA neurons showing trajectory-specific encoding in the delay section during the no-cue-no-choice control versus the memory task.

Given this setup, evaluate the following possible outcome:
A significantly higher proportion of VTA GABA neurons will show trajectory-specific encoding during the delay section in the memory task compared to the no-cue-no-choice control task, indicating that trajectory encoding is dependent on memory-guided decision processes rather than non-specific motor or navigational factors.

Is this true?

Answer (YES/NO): YES